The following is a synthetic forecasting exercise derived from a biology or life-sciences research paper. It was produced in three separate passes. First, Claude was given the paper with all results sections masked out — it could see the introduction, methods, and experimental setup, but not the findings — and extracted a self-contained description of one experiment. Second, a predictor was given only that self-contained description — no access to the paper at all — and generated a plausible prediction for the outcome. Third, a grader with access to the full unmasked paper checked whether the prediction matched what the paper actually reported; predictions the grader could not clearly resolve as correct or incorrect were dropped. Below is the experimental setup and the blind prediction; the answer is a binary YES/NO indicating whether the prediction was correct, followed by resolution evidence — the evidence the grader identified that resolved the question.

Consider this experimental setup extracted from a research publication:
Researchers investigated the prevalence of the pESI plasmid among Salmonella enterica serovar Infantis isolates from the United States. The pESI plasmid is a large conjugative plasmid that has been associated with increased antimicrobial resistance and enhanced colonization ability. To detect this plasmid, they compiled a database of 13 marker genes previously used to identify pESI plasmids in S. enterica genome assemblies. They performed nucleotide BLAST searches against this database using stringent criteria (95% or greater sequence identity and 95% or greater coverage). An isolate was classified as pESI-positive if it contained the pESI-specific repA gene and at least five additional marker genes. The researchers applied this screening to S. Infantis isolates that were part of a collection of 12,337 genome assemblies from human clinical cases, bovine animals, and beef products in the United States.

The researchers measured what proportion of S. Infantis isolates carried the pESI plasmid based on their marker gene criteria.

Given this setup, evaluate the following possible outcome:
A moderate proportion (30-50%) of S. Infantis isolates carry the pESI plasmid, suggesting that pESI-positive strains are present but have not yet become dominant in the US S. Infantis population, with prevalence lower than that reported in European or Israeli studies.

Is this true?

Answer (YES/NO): YES